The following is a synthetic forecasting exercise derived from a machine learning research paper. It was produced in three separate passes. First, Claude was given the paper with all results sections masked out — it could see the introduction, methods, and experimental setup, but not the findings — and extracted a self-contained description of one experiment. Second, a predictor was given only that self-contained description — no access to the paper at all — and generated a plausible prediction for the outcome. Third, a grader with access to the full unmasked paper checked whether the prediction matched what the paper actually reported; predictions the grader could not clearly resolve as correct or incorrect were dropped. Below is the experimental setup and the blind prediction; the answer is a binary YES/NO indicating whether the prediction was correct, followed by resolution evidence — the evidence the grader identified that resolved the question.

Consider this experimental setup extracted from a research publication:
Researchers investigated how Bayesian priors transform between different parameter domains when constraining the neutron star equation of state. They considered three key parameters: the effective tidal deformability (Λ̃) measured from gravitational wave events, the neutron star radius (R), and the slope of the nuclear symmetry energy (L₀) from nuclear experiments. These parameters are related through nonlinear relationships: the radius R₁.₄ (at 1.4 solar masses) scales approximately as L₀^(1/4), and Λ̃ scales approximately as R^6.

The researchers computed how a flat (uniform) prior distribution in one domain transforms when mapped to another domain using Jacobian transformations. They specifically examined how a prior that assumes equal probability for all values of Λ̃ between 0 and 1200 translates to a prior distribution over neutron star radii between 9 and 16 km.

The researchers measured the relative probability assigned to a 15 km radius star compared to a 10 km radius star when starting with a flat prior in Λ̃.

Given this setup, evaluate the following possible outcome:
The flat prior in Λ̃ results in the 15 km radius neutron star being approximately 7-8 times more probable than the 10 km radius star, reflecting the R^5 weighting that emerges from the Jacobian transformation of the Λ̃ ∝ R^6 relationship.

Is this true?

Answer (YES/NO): NO